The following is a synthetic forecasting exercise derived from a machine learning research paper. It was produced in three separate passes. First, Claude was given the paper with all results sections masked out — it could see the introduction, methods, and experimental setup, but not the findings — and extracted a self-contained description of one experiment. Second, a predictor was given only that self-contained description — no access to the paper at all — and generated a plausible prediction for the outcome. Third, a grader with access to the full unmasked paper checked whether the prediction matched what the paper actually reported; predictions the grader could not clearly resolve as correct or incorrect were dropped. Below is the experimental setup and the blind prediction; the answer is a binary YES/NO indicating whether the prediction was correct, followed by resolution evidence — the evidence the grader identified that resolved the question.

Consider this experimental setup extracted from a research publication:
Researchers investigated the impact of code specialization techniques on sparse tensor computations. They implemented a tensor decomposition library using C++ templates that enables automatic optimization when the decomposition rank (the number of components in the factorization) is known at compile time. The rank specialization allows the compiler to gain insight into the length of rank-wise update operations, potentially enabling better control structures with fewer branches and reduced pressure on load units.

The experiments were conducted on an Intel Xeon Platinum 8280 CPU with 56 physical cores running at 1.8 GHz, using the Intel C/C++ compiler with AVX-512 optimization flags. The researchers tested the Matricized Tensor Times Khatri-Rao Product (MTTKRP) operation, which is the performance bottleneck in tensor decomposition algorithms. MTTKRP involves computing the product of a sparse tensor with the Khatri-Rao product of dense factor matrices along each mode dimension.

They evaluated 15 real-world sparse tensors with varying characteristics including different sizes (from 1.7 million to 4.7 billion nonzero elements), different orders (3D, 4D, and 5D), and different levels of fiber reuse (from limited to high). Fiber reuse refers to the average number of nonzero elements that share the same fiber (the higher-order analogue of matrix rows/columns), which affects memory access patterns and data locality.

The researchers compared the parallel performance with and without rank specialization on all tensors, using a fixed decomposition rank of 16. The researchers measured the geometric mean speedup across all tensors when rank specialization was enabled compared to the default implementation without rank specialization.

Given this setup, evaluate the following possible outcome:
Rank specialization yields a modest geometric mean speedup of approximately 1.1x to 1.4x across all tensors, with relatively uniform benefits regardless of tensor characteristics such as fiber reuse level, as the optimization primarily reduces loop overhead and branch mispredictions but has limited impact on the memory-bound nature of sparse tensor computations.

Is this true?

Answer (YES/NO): NO